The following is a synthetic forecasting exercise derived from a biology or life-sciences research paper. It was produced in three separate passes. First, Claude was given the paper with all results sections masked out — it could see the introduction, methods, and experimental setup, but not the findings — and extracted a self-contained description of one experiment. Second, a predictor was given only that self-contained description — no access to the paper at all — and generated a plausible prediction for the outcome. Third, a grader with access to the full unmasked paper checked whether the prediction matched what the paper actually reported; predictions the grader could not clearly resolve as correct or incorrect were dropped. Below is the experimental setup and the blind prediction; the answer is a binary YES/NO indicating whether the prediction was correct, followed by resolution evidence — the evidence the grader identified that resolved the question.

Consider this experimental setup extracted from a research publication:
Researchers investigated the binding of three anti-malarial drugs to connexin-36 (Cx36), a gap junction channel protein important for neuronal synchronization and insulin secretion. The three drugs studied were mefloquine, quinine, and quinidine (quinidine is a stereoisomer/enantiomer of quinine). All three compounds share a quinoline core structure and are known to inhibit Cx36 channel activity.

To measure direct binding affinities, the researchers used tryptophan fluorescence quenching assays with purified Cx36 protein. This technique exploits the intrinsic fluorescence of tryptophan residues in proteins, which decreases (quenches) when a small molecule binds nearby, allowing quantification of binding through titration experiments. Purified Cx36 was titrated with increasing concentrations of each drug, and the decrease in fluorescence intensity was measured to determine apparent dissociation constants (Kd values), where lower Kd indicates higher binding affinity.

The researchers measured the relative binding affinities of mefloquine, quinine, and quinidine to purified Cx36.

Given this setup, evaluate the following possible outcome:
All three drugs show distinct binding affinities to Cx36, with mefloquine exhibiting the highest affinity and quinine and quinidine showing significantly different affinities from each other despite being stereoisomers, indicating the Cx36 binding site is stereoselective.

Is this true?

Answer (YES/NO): YES